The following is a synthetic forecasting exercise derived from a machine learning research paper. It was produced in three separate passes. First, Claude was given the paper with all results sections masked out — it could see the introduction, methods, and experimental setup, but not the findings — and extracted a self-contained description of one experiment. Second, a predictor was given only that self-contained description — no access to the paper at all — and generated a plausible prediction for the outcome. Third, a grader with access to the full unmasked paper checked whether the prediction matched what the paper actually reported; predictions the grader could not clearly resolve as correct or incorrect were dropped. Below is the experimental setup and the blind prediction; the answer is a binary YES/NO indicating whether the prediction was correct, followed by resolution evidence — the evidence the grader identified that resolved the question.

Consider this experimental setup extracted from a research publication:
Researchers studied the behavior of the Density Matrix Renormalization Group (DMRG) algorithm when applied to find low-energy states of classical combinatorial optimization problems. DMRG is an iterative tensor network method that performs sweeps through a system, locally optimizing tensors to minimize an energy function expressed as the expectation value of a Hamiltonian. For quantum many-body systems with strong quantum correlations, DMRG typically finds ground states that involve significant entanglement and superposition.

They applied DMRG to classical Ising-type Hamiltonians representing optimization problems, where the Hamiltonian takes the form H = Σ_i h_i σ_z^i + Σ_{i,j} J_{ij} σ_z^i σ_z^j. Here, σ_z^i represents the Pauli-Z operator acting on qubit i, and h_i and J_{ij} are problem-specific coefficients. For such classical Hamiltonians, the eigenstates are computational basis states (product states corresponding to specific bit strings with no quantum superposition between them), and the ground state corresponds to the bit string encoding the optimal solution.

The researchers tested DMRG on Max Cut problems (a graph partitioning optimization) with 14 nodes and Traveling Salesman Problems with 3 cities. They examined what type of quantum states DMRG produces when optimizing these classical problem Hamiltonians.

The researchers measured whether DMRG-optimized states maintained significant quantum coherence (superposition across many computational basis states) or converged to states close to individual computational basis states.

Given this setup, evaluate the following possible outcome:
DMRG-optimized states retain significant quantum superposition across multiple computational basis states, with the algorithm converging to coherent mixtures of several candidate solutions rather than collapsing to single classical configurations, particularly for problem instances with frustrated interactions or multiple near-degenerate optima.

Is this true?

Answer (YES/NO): NO